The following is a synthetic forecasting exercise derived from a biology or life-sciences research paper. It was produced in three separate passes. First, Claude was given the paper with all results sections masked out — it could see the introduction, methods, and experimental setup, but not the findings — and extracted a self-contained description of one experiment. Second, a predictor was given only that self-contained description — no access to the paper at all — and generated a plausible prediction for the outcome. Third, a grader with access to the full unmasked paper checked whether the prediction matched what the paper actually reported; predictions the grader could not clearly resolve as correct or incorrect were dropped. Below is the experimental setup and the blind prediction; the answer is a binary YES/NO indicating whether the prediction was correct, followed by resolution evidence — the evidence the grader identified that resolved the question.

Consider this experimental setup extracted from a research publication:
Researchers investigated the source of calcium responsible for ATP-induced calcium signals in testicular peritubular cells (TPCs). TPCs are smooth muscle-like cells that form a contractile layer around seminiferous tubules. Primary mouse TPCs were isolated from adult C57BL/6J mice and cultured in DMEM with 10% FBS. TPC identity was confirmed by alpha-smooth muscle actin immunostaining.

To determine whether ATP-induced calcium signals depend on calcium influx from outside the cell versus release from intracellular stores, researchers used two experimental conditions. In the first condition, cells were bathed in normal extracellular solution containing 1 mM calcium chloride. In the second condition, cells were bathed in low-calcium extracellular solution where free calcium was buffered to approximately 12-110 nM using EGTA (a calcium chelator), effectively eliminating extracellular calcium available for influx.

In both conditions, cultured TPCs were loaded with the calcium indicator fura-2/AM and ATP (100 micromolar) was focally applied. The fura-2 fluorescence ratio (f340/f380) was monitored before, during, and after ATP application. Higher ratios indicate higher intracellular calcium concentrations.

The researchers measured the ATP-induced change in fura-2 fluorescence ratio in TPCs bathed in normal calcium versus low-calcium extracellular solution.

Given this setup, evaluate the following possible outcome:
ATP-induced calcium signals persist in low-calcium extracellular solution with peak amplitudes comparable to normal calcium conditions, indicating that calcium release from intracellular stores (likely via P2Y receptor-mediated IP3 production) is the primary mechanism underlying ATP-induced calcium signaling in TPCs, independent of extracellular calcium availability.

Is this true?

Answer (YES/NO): NO